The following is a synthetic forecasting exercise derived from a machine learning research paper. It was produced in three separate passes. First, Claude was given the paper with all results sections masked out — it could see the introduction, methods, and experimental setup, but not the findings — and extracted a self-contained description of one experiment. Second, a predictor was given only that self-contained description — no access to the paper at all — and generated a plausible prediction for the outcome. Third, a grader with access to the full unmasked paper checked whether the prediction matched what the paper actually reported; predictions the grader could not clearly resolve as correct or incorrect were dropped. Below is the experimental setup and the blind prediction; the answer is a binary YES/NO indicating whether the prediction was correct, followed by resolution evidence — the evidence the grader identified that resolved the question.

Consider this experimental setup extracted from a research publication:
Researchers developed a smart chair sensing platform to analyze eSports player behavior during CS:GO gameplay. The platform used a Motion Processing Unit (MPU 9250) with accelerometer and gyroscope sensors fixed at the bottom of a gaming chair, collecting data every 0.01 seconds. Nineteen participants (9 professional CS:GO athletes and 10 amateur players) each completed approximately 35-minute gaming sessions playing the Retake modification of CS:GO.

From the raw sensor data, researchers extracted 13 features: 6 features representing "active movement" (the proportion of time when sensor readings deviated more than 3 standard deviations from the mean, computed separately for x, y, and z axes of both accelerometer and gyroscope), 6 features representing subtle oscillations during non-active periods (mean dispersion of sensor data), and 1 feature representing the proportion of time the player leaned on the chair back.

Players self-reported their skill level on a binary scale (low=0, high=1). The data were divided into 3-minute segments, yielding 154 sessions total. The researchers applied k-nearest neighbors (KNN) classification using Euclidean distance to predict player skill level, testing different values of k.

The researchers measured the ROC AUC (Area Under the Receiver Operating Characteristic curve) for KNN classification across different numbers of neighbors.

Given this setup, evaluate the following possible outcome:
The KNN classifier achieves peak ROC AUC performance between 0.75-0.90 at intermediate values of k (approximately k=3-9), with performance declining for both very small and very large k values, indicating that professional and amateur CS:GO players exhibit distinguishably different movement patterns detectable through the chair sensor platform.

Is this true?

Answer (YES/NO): YES